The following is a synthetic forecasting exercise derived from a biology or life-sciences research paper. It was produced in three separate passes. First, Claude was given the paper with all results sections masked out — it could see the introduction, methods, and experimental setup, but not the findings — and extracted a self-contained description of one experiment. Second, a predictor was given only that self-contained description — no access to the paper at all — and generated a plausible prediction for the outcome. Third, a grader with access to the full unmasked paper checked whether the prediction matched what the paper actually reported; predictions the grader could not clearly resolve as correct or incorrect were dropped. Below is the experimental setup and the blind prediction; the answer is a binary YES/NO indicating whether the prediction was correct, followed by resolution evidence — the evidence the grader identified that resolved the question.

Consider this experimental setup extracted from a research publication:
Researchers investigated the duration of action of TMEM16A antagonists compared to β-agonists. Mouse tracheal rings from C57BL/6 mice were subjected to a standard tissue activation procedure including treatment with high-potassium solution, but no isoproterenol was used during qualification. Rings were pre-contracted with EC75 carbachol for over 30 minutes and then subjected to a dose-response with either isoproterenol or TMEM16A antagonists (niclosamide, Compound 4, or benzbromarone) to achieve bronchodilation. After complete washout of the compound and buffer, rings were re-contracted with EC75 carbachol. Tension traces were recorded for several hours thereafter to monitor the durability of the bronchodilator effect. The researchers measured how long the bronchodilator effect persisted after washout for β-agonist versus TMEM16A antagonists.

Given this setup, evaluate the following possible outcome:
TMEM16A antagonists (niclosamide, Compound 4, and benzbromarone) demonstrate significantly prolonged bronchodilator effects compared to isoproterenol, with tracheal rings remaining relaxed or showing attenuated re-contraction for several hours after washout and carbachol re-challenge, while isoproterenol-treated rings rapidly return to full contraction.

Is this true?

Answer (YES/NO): YES